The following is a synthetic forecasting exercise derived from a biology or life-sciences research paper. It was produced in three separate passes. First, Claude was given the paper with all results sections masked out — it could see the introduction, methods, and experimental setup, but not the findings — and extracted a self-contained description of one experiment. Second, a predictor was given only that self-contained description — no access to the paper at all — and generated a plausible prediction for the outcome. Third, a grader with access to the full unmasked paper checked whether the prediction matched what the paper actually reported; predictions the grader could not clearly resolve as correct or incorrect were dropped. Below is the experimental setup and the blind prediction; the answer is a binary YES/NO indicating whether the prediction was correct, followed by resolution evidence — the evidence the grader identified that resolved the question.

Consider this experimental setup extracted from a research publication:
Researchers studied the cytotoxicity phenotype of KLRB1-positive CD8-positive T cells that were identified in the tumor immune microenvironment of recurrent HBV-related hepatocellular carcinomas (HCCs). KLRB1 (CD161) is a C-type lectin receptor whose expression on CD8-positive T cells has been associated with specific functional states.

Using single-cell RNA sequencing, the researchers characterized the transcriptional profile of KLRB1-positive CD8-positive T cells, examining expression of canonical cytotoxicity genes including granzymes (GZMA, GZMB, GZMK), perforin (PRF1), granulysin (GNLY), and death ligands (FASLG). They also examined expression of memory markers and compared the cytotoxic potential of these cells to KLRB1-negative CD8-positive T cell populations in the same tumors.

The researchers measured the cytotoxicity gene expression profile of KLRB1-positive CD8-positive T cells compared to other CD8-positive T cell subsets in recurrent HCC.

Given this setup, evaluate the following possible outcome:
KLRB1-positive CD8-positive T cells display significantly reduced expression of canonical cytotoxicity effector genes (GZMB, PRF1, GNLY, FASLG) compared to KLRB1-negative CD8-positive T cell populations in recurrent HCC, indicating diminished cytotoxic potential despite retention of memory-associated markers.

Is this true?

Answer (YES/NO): YES